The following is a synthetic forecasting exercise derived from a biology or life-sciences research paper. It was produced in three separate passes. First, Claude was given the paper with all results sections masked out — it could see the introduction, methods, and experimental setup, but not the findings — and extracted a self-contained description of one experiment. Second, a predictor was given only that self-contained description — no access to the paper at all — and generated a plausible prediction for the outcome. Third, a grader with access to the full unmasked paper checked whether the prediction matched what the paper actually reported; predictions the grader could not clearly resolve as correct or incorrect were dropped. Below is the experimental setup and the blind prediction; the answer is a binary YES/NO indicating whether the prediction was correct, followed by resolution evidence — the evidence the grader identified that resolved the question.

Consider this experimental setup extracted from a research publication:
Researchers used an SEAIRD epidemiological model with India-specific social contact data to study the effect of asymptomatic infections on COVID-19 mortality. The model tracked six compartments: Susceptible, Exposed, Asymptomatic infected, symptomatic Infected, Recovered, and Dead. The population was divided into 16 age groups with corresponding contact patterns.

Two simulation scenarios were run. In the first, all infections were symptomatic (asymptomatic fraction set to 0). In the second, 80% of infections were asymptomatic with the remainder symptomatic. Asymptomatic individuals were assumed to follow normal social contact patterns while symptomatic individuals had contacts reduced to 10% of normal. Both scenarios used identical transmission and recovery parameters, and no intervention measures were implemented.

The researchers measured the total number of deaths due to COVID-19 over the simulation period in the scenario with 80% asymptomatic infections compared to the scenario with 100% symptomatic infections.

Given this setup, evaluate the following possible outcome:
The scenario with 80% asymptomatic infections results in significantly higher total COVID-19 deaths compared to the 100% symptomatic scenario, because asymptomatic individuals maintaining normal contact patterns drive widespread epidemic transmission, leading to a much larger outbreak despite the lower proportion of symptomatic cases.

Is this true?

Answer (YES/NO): NO